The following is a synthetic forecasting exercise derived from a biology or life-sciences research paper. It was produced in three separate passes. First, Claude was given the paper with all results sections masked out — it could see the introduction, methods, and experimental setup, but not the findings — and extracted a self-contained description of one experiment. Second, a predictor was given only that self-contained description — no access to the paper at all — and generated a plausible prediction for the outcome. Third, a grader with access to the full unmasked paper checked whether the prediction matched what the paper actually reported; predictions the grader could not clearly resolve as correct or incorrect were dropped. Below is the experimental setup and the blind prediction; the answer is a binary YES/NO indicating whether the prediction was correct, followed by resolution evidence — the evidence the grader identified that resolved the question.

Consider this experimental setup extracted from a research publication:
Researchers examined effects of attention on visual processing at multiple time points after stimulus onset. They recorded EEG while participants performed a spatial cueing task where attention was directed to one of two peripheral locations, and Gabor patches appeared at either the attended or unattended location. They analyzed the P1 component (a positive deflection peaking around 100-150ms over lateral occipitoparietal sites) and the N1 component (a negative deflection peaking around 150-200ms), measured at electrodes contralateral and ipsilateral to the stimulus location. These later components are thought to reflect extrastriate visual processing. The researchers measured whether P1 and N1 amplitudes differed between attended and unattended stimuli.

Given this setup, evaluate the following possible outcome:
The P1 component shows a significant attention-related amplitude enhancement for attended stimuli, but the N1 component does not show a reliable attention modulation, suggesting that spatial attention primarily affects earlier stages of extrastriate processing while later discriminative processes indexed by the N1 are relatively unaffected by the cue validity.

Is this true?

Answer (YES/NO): NO